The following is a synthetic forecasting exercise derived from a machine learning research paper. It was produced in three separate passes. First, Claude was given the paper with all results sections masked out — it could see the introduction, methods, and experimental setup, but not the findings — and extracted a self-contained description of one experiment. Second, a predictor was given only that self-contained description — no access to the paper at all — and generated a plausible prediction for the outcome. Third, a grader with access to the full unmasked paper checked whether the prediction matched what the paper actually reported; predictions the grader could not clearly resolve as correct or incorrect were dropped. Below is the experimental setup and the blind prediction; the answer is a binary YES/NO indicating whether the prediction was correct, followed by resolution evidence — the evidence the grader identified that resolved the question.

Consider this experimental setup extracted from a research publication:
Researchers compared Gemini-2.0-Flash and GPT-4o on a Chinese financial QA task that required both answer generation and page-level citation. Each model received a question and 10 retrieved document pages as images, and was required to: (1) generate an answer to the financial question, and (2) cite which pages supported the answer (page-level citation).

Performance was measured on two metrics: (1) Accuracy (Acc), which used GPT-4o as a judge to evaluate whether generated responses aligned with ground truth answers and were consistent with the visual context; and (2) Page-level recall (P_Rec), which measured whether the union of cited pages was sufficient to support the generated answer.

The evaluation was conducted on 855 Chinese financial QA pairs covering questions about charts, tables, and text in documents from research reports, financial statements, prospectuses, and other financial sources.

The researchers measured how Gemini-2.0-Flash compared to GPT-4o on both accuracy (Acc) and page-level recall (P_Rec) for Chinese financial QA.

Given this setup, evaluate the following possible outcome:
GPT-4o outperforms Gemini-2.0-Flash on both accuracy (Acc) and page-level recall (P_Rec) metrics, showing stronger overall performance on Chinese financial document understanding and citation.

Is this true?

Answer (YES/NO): NO